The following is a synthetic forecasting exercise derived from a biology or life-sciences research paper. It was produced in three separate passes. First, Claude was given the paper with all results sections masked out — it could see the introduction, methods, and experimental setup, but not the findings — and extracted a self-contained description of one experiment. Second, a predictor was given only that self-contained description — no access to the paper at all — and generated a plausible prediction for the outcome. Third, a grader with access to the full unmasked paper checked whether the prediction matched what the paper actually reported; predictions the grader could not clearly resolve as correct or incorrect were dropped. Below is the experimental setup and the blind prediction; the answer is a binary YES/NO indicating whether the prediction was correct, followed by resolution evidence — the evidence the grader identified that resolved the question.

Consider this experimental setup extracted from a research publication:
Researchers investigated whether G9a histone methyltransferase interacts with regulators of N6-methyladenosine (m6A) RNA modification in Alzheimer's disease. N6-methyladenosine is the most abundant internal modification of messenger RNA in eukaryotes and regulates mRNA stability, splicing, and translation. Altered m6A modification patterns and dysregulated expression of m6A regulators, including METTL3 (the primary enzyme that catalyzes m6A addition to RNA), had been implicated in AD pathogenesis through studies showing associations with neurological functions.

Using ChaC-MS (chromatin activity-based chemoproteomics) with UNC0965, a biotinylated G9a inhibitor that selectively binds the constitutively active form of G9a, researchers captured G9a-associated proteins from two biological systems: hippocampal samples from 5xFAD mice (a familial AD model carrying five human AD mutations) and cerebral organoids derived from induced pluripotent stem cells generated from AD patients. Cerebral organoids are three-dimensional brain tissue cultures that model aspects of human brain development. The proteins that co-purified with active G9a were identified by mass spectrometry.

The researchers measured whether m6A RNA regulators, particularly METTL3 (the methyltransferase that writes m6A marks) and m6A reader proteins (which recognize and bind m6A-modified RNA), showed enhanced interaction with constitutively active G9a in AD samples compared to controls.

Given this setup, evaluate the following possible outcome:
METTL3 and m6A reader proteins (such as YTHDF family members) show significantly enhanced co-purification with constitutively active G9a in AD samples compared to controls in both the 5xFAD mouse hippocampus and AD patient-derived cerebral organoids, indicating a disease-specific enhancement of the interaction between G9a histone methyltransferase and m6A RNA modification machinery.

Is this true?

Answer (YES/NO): YES